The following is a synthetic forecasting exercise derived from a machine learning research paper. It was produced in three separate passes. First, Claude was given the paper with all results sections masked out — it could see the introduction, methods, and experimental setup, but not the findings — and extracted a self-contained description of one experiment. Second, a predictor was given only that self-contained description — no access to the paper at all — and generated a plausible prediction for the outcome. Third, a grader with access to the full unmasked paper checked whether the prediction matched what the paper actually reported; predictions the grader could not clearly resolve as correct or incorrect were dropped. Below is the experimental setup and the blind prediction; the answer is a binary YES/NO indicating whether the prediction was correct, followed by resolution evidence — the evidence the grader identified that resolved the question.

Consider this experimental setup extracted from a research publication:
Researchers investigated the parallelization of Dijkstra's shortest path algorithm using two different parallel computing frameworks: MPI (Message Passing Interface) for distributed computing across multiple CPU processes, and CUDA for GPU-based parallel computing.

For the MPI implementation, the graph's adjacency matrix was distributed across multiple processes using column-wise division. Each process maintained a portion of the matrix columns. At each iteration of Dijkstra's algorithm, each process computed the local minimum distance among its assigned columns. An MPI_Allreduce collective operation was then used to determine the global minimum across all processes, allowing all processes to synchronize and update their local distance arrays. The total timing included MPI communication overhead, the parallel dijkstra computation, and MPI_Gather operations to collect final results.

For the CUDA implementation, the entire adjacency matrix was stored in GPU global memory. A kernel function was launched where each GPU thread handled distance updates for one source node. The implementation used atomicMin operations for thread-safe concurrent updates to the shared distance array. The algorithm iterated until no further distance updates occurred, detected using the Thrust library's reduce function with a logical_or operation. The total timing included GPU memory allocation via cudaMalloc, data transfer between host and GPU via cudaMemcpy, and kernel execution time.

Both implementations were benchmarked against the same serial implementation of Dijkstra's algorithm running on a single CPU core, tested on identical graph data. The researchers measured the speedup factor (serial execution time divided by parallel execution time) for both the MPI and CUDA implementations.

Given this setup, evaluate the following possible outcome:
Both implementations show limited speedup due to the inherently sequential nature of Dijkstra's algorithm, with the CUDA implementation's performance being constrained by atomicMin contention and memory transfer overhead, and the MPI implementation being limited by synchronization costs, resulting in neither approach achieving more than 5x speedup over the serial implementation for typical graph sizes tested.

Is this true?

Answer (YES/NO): NO